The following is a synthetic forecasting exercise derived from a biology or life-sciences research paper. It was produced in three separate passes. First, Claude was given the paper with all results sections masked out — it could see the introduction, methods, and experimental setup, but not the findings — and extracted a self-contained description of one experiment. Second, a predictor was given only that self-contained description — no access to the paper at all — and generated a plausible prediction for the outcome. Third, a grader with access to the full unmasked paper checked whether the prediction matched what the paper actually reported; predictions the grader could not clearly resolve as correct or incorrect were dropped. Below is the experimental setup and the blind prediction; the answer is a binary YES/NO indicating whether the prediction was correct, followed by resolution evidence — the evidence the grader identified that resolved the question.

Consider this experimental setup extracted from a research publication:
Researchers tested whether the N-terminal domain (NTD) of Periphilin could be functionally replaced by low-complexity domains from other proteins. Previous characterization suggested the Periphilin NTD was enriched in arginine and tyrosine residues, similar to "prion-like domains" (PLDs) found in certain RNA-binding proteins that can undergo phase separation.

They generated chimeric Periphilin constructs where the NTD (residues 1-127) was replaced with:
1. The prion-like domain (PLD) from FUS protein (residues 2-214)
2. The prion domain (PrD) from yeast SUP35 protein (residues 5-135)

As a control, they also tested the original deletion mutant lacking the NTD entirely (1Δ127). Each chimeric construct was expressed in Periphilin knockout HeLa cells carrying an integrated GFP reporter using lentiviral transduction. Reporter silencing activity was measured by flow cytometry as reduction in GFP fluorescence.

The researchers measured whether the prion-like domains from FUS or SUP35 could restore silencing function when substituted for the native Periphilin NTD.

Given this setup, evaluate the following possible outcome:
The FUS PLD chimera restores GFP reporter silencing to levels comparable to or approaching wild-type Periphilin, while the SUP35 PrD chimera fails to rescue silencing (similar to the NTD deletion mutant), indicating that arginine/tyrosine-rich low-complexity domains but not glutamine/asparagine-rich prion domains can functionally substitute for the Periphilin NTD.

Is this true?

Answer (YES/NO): NO